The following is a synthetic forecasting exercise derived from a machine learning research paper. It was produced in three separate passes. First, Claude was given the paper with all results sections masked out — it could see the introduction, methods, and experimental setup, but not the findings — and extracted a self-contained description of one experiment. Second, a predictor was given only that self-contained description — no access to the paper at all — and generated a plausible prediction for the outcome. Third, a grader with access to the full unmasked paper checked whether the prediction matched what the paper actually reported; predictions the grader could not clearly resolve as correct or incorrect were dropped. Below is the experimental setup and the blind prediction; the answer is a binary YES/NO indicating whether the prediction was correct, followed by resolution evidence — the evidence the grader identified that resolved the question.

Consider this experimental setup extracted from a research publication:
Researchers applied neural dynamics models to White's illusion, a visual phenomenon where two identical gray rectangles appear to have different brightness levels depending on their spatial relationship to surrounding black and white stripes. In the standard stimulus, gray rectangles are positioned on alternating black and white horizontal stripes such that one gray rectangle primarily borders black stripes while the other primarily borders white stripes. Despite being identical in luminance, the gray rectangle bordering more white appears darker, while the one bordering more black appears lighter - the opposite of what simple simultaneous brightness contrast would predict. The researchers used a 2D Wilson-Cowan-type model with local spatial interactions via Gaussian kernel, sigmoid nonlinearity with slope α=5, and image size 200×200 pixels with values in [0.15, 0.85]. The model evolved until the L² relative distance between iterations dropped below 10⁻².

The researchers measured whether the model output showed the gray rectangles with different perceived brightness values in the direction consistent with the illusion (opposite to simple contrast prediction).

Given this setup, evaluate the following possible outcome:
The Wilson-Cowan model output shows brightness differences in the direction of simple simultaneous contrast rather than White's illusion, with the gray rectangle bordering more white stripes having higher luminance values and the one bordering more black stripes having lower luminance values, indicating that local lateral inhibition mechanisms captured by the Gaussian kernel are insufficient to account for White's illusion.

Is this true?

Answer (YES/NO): NO